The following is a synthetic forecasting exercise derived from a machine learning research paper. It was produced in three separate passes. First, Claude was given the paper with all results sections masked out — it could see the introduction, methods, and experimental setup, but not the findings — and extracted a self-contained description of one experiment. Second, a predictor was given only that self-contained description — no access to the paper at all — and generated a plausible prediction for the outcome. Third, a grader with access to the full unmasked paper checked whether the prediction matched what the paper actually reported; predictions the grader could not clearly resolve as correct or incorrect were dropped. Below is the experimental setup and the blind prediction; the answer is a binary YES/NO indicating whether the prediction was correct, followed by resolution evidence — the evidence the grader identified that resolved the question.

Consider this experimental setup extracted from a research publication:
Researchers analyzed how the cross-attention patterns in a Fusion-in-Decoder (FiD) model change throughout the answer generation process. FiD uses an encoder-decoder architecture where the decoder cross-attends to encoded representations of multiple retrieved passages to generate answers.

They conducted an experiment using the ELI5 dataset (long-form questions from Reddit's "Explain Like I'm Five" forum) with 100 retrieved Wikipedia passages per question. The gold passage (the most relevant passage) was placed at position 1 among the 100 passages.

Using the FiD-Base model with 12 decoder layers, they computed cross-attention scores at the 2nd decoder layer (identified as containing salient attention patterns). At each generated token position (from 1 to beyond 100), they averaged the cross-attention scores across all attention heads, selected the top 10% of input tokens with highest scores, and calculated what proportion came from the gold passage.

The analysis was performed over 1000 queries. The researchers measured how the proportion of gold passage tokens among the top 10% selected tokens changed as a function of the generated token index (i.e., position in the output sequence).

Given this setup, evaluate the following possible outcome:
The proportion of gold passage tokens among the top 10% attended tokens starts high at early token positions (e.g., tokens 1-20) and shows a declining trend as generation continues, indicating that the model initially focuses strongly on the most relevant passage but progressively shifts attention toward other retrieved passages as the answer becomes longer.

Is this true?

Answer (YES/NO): NO